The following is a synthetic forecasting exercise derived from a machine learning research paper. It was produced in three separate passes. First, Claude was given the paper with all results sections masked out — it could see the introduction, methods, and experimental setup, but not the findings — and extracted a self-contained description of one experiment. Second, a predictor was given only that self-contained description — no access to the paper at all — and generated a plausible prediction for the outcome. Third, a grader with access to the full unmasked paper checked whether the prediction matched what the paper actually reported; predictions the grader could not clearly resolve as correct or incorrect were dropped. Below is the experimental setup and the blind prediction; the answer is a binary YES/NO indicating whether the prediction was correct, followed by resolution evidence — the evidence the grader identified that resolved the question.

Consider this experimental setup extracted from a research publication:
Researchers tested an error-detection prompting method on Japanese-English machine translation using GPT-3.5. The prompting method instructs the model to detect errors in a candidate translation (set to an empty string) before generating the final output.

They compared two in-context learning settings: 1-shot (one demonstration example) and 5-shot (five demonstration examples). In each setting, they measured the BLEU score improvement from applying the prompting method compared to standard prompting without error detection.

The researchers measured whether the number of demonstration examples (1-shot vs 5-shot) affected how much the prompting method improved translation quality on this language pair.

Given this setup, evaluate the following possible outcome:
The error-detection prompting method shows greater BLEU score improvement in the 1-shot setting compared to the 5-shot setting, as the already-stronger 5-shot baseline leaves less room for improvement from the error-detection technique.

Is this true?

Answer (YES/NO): NO